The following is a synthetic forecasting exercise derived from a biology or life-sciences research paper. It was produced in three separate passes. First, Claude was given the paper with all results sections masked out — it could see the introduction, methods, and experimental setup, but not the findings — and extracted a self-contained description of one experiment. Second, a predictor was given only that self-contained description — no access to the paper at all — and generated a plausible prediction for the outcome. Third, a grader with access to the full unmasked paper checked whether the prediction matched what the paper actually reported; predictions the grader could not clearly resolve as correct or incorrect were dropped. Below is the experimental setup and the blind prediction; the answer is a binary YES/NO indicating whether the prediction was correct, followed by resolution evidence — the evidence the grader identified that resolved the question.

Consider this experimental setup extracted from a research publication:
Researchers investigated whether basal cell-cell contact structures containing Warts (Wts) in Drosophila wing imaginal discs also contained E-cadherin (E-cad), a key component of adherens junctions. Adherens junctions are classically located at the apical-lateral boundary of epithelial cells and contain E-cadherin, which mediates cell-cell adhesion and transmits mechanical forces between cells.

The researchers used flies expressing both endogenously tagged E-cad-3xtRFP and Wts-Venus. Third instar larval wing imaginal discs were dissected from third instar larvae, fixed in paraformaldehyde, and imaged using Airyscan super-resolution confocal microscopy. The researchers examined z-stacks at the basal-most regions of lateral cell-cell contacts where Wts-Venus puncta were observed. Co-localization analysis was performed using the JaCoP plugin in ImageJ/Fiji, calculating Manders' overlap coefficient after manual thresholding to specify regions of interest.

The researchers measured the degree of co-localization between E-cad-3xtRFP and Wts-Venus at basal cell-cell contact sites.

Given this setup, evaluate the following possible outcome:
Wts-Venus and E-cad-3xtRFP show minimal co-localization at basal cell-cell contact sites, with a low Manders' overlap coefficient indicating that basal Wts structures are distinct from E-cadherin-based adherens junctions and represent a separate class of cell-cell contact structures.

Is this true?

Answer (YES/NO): NO